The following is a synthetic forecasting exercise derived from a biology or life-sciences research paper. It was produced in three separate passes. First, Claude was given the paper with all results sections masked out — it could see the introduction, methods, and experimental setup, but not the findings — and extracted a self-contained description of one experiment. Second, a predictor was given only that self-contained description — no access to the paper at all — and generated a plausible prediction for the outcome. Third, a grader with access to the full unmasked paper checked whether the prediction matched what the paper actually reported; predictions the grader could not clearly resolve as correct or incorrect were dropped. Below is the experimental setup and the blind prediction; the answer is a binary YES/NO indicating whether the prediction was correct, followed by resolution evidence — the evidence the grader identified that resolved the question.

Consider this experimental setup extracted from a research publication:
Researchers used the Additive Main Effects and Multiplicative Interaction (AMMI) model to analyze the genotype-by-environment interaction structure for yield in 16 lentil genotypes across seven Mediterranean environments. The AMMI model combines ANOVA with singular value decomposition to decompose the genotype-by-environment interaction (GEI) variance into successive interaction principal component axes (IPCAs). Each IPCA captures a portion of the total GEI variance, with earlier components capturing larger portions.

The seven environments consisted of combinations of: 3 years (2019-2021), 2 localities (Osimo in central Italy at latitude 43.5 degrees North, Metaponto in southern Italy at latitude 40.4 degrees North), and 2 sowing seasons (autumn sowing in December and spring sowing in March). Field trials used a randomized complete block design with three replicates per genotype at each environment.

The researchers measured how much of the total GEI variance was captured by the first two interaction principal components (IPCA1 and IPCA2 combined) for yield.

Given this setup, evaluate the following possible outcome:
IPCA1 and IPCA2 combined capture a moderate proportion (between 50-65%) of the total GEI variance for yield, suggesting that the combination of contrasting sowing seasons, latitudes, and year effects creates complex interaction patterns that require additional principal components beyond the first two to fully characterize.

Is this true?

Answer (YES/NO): NO